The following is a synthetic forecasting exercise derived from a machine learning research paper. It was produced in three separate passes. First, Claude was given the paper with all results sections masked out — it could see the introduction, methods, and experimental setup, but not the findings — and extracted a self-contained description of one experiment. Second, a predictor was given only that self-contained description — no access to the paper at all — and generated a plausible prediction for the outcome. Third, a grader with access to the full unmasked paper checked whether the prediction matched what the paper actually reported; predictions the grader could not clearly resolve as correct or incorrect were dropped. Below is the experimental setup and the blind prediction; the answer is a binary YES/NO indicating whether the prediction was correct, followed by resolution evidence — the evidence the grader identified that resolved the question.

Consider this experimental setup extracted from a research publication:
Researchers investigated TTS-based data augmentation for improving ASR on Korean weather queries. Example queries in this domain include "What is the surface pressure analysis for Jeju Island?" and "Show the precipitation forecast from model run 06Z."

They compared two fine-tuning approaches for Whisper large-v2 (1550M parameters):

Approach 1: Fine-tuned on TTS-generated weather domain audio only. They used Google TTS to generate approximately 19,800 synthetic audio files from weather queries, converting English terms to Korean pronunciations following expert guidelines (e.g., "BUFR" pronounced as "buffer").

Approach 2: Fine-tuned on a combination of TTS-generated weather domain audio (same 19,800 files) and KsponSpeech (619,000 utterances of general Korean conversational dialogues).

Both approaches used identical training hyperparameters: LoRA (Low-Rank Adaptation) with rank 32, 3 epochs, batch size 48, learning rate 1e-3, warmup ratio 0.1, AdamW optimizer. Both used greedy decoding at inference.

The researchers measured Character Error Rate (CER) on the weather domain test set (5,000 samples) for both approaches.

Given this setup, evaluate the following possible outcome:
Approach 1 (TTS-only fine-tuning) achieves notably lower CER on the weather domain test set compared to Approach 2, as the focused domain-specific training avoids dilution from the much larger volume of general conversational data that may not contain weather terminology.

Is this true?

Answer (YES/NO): YES